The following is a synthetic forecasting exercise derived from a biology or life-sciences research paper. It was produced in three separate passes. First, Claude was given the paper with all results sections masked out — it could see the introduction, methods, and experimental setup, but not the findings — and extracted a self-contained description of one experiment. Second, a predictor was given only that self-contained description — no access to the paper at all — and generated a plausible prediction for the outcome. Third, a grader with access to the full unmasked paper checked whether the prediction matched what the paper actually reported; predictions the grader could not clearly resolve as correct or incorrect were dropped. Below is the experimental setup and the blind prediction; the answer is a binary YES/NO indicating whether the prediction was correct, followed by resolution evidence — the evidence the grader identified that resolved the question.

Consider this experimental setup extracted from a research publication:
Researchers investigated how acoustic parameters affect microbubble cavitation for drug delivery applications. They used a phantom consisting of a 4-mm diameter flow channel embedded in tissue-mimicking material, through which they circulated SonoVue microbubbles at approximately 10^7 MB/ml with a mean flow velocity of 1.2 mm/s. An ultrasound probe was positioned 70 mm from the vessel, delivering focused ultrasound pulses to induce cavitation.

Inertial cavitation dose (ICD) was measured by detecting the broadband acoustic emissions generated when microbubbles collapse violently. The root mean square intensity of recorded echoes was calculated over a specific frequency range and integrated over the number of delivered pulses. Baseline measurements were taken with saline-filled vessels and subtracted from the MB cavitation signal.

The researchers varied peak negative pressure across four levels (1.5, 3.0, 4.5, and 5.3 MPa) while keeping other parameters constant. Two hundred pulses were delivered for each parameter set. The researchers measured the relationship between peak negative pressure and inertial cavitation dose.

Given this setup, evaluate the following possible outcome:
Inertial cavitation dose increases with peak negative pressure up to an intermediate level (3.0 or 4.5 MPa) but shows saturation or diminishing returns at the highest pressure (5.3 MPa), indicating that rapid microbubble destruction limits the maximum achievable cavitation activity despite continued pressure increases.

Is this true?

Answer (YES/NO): NO